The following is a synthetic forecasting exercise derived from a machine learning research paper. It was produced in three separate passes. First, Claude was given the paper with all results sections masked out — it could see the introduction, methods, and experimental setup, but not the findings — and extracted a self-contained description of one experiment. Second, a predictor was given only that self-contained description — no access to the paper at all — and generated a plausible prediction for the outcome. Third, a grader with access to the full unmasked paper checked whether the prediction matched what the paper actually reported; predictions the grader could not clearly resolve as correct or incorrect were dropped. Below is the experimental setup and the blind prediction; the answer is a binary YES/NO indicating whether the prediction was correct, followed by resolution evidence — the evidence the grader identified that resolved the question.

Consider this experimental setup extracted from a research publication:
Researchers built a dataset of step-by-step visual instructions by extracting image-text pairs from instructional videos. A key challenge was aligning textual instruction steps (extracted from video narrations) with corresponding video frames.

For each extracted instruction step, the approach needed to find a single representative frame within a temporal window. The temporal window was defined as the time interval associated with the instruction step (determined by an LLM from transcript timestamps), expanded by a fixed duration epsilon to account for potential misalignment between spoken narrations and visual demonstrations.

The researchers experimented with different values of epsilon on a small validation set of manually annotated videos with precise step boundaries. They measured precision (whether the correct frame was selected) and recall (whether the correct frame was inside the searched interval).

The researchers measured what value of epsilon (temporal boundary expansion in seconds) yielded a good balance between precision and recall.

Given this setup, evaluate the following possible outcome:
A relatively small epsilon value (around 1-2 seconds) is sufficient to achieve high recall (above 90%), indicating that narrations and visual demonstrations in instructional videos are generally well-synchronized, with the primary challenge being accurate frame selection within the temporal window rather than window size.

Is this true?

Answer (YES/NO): NO